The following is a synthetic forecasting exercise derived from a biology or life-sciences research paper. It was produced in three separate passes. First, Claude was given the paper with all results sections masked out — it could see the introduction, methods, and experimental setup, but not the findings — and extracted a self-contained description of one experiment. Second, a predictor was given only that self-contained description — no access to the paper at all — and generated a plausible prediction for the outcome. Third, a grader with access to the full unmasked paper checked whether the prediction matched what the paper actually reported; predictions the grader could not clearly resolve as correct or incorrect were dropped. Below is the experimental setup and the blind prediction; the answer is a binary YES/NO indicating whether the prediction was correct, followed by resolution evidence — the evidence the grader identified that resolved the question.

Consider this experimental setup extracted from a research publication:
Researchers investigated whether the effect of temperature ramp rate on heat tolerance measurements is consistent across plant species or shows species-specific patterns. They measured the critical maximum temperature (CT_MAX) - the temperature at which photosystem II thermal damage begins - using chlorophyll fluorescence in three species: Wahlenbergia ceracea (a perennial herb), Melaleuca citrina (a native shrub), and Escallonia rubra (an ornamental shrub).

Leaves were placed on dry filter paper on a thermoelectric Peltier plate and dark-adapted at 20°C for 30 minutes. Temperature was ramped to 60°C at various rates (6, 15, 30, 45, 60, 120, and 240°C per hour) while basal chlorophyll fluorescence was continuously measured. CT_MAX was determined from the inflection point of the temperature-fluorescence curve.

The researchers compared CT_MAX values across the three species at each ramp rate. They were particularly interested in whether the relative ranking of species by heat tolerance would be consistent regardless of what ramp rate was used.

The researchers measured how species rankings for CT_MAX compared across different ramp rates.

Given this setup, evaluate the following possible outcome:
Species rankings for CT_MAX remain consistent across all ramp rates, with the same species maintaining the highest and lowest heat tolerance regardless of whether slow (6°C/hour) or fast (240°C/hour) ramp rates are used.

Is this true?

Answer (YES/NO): NO